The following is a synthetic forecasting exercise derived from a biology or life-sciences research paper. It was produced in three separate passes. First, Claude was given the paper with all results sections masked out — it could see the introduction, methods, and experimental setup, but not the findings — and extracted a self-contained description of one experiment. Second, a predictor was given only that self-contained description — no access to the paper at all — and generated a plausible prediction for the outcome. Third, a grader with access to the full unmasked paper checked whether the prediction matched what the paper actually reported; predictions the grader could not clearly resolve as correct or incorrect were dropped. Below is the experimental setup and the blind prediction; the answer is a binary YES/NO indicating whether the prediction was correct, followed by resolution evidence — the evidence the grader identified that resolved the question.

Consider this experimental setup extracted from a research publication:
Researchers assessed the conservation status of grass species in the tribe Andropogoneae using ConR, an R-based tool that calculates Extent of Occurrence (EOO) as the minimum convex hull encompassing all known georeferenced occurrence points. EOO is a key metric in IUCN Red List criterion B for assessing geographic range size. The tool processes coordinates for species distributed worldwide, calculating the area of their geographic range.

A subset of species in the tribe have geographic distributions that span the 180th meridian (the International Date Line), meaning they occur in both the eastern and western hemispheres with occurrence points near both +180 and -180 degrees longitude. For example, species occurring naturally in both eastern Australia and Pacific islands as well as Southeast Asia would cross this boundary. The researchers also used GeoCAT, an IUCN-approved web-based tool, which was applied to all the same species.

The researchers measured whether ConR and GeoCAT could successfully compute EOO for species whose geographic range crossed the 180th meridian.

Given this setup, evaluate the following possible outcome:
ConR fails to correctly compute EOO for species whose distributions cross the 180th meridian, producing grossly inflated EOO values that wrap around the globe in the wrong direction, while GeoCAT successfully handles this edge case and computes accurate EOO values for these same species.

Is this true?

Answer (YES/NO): NO